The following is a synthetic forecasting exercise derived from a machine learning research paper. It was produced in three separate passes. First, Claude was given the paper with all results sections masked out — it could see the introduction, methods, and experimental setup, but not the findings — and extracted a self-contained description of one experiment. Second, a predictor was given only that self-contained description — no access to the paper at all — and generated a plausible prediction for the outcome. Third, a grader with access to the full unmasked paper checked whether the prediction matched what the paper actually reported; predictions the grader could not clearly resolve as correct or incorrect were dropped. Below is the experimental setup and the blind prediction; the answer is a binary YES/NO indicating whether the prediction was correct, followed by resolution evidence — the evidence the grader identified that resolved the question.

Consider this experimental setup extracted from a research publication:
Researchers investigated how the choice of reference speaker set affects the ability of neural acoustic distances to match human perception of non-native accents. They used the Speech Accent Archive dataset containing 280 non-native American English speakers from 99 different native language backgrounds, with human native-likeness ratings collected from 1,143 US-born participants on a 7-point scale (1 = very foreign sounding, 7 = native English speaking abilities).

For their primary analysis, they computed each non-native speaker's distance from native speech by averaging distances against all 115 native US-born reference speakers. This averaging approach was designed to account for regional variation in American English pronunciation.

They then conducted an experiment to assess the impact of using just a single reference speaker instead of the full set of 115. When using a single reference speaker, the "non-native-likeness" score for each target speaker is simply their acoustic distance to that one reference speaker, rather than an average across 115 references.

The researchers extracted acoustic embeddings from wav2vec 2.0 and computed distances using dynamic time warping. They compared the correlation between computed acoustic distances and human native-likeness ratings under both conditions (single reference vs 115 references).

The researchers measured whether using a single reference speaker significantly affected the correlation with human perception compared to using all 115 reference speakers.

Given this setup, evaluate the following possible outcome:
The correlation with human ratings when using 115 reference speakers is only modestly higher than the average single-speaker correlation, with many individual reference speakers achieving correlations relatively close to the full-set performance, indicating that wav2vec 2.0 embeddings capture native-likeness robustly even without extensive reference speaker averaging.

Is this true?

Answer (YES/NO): YES